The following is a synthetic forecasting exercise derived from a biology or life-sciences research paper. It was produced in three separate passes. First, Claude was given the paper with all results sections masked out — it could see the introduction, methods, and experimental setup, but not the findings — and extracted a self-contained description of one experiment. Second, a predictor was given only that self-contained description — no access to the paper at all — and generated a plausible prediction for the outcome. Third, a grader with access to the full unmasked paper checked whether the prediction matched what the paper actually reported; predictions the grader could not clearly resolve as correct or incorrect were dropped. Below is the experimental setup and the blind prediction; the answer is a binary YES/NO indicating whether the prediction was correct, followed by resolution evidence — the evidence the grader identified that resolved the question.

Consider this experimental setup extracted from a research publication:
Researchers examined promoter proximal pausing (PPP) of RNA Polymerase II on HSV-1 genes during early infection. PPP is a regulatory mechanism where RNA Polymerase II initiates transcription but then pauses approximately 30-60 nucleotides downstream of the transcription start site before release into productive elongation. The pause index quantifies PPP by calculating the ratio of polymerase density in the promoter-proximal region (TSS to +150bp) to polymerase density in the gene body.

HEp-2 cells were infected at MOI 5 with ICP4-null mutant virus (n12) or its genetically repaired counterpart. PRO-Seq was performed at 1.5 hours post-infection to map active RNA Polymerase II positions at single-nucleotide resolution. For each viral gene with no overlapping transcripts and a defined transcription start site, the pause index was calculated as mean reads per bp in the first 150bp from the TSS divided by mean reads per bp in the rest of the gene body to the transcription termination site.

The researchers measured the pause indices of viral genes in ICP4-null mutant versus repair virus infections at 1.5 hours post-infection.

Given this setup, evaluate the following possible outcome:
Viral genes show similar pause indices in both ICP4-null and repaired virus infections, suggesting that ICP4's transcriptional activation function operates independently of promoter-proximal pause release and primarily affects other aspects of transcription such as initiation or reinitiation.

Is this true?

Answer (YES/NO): NO